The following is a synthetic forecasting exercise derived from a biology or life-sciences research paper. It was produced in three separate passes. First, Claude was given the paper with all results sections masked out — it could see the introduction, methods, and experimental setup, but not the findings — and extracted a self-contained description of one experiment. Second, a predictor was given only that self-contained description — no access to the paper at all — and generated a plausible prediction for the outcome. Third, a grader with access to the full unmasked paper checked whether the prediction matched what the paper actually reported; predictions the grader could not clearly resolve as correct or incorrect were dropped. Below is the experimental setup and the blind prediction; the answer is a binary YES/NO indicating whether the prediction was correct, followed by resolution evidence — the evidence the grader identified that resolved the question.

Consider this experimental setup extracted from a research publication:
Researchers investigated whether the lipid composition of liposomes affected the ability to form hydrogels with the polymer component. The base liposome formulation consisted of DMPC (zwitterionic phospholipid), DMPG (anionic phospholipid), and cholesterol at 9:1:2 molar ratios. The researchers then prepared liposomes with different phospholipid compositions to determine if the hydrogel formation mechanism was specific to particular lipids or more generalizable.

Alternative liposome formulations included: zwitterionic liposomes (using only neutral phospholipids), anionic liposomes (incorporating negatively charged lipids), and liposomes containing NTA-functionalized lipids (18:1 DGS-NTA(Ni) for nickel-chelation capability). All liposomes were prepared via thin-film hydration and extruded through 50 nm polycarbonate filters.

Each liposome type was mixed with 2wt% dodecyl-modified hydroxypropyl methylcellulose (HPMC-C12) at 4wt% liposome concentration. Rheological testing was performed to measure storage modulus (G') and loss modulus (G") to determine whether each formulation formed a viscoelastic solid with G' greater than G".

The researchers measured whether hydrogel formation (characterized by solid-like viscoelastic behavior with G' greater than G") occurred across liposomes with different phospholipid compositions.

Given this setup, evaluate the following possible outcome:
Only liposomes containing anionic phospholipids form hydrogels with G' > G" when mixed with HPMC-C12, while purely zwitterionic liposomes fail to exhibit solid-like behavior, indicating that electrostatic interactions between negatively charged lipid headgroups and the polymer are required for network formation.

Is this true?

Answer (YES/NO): NO